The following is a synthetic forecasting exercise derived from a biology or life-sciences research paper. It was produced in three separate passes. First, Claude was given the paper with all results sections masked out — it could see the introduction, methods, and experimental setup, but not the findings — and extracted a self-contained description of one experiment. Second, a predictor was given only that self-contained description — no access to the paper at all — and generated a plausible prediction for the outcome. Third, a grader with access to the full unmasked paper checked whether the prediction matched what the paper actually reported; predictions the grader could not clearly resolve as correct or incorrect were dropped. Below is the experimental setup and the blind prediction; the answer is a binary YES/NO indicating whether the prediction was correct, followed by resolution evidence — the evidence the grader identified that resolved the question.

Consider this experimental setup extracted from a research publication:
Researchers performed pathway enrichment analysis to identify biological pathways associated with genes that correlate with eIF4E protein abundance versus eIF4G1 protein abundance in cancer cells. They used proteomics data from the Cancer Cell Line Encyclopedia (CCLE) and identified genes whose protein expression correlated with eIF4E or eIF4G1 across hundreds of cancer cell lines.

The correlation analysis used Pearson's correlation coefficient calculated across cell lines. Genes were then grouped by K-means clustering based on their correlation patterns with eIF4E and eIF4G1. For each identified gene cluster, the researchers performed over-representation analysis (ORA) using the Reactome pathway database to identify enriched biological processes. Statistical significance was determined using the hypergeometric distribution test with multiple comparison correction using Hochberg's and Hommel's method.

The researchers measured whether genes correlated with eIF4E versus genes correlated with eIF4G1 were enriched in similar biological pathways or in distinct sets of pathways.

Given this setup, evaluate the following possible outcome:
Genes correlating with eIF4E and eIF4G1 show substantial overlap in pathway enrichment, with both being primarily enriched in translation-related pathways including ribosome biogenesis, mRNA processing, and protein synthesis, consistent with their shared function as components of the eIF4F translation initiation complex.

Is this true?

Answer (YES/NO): NO